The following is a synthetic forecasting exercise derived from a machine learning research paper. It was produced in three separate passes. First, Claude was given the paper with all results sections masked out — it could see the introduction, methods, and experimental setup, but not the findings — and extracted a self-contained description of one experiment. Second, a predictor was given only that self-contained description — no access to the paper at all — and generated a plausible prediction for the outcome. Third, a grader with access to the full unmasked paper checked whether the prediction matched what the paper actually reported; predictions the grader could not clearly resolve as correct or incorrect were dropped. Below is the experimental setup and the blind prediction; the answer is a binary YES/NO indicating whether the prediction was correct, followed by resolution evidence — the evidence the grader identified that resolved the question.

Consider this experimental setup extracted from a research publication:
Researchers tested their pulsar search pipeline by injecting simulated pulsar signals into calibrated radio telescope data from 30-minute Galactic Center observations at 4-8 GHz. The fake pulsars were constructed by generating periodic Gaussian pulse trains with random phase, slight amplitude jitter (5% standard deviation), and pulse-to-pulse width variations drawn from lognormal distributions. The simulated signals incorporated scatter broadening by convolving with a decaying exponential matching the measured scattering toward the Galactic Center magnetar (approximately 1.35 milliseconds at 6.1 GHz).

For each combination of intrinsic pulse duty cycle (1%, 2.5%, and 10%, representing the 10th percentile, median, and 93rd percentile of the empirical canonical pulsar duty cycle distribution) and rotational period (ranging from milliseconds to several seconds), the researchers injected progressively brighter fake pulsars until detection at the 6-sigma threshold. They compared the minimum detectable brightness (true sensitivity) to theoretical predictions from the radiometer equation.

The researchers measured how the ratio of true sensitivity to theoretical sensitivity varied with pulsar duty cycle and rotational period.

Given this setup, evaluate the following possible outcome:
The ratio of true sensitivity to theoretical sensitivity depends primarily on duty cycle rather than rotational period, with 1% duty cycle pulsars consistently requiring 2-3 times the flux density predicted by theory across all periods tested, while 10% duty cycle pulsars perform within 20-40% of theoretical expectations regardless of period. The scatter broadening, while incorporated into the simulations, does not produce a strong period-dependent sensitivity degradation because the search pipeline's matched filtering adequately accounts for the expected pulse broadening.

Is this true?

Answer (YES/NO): NO